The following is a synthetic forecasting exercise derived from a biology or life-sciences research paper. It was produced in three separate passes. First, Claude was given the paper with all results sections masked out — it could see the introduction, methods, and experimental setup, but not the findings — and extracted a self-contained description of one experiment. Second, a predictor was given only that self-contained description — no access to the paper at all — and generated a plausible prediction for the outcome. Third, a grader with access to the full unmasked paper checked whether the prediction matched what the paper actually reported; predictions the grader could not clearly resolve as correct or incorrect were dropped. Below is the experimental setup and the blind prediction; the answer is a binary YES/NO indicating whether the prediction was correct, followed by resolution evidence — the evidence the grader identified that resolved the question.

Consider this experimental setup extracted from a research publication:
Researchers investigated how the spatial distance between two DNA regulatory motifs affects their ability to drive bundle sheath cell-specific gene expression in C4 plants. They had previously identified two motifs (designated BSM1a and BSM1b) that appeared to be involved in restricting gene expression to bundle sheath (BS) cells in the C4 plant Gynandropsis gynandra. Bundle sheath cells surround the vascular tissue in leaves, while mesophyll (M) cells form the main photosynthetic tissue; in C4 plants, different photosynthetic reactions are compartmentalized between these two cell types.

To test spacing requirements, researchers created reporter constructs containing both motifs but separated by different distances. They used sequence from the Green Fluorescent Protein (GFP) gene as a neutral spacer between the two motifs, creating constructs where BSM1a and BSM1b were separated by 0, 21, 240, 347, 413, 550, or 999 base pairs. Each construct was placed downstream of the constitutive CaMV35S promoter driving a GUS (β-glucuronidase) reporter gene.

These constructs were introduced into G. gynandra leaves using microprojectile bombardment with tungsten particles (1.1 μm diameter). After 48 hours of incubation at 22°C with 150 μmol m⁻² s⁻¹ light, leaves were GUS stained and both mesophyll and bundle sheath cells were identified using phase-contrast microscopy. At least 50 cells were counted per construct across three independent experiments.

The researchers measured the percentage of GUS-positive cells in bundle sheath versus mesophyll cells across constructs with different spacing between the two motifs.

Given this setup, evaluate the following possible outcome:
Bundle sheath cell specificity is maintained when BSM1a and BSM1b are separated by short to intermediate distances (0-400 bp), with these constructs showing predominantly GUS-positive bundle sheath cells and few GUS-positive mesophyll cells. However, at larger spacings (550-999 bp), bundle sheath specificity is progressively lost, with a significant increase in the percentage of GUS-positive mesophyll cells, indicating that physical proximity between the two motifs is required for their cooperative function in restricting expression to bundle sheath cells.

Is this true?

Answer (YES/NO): NO